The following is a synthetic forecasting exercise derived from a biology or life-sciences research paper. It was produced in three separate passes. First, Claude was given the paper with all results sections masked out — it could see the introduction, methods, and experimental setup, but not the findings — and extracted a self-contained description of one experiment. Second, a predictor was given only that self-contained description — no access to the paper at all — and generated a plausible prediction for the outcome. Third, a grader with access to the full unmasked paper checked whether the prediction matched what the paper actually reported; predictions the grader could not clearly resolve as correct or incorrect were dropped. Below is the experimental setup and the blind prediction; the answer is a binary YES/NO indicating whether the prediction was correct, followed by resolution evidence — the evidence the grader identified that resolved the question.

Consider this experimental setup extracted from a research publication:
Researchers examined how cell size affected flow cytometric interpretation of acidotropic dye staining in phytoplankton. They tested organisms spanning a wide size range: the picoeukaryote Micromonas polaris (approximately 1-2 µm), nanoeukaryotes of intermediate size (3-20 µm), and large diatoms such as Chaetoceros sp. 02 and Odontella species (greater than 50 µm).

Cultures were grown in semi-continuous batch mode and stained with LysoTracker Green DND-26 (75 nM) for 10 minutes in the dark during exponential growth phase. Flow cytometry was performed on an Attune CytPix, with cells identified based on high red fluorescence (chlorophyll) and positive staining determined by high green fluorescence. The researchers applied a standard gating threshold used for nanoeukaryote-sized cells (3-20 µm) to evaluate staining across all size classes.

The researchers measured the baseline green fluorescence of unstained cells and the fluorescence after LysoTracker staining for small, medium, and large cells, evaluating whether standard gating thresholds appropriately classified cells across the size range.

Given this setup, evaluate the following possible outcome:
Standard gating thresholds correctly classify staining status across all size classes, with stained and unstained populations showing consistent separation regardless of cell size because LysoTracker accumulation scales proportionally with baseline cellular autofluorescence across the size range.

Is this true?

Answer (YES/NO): NO